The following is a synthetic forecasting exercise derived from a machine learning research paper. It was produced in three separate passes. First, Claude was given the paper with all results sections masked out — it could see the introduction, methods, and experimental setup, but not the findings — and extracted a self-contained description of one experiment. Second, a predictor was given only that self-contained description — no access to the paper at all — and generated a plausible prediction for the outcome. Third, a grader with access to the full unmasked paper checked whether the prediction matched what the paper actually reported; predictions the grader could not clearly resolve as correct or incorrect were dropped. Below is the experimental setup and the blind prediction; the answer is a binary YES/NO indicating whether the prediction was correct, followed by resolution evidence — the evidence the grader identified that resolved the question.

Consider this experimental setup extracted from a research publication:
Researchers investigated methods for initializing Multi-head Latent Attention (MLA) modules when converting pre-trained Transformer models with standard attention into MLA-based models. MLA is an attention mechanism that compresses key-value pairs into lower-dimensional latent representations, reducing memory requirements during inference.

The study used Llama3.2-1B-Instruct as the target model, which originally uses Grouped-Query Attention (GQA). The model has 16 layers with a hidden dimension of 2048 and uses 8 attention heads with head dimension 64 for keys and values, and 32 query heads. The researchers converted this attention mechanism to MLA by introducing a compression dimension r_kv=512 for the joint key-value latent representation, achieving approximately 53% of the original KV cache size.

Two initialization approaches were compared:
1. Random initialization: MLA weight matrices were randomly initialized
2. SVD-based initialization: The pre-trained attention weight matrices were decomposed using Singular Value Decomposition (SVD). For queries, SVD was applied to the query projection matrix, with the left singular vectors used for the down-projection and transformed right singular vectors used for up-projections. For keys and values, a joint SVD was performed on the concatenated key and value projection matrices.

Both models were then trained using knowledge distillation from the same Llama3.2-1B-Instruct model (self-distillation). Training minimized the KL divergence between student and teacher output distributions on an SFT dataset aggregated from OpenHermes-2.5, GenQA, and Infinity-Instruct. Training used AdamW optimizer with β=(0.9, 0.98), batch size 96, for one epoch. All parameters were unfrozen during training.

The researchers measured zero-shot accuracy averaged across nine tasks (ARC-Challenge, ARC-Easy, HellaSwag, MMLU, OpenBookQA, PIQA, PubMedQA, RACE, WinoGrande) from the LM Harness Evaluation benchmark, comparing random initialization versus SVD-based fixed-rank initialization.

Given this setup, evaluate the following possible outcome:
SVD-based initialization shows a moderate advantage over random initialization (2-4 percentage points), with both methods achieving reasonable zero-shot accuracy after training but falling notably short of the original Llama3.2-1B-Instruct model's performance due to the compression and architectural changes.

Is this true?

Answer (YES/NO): NO